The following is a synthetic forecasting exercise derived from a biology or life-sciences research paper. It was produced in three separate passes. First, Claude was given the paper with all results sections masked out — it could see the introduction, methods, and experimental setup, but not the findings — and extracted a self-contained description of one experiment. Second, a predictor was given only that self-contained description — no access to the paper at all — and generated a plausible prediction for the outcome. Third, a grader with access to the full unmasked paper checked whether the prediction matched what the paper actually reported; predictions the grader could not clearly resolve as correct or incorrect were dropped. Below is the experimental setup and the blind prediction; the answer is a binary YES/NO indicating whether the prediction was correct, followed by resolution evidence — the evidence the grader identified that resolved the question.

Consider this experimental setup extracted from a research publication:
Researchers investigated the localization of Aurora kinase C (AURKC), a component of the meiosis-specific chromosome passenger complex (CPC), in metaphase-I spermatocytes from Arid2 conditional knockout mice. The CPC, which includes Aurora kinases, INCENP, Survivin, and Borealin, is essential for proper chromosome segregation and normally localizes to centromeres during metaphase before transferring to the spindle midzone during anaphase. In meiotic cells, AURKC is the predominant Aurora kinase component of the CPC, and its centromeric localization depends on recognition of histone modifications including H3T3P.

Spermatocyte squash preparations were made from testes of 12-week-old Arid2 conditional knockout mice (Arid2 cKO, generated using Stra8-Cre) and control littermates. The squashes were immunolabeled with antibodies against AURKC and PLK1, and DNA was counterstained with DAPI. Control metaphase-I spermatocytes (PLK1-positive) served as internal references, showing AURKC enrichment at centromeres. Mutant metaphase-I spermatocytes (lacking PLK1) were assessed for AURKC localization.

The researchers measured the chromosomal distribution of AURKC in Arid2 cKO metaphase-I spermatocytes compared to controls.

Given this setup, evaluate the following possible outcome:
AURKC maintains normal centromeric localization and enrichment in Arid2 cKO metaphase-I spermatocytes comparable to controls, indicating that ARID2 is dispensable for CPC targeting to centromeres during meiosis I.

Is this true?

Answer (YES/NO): NO